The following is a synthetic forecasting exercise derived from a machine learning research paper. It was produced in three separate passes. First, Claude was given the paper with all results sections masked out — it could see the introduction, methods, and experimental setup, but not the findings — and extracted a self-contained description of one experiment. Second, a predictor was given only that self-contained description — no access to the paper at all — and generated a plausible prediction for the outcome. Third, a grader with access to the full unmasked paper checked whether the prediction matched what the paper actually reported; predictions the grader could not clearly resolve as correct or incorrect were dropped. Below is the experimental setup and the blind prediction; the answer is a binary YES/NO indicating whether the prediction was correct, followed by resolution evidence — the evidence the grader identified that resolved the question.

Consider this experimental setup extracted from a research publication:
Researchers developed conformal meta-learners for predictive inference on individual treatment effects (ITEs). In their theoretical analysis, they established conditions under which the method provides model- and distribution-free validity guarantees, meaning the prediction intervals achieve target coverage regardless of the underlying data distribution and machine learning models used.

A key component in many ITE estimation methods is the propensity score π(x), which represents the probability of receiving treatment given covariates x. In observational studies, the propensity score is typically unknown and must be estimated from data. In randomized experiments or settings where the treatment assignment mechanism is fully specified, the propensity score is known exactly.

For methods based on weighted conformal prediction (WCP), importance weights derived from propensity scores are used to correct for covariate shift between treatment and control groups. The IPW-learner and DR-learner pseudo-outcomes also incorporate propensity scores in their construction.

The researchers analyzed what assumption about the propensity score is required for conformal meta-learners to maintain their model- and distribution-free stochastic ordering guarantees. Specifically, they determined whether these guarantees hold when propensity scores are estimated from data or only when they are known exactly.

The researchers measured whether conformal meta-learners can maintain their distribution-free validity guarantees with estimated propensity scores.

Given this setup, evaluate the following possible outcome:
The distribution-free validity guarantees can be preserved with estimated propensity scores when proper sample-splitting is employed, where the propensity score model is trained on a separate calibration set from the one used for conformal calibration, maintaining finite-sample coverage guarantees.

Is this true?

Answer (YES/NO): NO